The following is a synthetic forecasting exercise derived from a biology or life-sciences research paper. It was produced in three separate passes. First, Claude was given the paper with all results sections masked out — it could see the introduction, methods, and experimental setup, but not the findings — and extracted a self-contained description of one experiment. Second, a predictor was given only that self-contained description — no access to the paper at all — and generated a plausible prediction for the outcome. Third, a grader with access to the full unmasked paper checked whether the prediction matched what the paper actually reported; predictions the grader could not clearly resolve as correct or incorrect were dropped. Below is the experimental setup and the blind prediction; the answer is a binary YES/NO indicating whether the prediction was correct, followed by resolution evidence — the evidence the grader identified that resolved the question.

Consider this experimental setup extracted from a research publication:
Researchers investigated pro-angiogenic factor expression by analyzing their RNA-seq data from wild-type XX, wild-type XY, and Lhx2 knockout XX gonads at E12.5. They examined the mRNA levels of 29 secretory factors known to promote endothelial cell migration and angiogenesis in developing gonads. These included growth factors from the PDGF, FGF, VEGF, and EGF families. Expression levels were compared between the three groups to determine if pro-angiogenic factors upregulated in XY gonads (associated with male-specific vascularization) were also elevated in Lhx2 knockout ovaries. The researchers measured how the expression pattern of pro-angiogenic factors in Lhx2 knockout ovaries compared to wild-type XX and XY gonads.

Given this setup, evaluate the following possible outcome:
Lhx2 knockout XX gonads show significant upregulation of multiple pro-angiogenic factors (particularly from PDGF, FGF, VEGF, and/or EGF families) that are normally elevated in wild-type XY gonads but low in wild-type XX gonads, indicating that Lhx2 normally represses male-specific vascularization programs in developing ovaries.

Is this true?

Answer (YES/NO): YES